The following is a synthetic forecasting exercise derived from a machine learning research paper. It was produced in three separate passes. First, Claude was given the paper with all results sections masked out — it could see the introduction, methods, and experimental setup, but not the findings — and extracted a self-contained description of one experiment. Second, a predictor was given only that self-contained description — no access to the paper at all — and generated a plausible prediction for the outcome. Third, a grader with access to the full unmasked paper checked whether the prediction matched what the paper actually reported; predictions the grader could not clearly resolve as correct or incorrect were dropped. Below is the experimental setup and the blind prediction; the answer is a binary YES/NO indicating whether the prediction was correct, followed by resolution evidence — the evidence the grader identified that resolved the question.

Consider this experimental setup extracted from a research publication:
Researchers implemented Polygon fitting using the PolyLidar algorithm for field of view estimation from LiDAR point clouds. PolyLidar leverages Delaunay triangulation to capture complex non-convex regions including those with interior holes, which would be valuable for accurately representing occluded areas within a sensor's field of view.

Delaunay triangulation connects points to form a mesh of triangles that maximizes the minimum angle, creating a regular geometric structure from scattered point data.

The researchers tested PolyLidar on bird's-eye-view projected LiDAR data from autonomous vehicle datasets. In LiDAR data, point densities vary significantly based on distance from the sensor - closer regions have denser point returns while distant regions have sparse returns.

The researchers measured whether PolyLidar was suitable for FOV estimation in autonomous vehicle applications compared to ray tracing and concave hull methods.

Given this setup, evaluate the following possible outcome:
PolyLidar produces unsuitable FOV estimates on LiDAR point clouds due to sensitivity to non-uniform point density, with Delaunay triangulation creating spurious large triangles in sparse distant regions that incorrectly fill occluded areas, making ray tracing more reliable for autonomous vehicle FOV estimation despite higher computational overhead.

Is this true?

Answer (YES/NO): NO